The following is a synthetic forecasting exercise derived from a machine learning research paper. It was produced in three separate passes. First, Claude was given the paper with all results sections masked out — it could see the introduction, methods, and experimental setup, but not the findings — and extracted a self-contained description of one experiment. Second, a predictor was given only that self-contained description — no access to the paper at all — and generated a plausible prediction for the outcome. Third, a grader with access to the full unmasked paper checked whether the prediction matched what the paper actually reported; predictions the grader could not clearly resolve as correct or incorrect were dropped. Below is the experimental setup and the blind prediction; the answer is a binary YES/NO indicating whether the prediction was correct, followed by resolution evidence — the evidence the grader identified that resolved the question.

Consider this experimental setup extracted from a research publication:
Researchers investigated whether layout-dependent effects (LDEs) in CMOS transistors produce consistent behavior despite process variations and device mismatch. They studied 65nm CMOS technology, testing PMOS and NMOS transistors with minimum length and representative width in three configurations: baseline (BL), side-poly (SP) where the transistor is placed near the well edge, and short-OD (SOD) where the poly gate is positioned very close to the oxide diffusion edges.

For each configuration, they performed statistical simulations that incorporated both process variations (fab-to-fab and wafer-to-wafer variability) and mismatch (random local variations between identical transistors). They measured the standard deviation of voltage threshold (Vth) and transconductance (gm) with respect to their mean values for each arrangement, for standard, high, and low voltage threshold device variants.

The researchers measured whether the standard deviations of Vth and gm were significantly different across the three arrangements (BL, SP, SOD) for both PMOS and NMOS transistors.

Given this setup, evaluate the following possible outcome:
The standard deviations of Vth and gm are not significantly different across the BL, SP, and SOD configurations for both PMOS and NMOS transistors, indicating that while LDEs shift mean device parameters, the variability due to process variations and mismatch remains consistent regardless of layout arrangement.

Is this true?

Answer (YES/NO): YES